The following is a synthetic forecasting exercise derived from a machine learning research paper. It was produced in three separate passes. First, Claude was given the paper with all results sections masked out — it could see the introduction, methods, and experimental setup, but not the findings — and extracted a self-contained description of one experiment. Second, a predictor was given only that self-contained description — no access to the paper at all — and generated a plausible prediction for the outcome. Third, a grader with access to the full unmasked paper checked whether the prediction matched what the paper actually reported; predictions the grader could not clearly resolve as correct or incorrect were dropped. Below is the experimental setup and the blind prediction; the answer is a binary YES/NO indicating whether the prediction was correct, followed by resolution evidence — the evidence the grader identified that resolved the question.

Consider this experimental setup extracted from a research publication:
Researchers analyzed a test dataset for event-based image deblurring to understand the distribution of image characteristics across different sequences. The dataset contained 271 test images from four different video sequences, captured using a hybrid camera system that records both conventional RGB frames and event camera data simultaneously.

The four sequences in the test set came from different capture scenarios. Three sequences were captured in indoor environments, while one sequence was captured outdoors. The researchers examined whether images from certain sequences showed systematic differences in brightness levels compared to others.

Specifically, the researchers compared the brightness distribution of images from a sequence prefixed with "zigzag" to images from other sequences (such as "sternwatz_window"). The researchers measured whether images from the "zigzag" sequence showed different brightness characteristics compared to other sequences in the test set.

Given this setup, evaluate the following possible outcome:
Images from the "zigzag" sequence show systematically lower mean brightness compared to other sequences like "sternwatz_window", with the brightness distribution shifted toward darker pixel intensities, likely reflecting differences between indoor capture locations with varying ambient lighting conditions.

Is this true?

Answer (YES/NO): NO